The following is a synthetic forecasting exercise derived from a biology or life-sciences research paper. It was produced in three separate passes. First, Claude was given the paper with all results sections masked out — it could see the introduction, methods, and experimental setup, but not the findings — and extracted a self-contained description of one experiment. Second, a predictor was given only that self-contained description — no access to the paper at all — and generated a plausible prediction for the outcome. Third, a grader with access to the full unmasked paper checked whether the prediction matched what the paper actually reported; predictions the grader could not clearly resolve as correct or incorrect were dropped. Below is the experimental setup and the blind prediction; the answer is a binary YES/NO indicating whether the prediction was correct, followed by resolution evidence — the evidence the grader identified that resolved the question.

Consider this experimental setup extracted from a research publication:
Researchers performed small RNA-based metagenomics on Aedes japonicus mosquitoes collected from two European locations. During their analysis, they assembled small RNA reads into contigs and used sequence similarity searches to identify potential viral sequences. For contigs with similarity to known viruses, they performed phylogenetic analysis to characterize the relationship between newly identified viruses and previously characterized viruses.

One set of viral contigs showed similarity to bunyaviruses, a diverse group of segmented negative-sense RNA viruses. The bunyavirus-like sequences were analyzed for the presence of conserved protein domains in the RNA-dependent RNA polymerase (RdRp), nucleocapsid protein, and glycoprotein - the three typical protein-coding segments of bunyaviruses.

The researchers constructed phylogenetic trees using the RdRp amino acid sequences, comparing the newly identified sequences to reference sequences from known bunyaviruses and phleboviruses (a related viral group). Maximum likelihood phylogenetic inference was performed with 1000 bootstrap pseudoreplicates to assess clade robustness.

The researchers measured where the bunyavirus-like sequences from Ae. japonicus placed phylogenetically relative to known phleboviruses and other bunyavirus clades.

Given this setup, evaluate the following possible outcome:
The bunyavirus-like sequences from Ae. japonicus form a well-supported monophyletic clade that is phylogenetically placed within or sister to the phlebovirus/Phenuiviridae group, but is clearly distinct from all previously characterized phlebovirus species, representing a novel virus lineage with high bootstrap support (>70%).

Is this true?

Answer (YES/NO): NO